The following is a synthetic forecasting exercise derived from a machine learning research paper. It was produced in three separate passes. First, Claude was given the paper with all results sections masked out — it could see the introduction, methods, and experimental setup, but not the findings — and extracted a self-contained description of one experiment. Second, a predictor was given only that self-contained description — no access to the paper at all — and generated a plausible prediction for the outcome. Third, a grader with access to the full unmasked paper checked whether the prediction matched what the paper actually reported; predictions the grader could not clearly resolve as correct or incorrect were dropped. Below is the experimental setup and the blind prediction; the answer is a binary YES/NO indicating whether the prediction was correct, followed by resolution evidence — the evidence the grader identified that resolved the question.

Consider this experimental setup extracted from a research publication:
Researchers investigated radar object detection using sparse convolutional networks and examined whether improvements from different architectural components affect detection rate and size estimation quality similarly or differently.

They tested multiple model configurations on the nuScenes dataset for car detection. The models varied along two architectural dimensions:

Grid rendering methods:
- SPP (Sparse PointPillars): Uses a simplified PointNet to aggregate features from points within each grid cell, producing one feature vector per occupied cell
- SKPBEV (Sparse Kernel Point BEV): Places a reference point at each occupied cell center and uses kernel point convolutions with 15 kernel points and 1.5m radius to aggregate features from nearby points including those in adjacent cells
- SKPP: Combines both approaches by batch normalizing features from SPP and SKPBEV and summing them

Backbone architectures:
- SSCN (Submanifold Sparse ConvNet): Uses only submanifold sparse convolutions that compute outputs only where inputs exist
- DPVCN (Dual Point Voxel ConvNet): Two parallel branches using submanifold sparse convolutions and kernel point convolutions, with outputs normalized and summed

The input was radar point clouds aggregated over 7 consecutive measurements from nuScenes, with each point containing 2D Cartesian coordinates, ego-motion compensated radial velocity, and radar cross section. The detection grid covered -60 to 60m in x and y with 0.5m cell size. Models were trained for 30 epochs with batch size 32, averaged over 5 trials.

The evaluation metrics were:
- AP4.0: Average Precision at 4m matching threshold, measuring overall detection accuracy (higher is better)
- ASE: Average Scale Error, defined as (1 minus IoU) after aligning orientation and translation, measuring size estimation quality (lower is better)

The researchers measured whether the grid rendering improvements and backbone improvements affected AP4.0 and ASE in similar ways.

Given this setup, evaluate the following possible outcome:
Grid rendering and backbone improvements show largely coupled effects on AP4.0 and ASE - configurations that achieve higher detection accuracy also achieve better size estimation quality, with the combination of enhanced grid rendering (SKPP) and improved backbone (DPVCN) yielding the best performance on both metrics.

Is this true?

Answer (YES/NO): YES